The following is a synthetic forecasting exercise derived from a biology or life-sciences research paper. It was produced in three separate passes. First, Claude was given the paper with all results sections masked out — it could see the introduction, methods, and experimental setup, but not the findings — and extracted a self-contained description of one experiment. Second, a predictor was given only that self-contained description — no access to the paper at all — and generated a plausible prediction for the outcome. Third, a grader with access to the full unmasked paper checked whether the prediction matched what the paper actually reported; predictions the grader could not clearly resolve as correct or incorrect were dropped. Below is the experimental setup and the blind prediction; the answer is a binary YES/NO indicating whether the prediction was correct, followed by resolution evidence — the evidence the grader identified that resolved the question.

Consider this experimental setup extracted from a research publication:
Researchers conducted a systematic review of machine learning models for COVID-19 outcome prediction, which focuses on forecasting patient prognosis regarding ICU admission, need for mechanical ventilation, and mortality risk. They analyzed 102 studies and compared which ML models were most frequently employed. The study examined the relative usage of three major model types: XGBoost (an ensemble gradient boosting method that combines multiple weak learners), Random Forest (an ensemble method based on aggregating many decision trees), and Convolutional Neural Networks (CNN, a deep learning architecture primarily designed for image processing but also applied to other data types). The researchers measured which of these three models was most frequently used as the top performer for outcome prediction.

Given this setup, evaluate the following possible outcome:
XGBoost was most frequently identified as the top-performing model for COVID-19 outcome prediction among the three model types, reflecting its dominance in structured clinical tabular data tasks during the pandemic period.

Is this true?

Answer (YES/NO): YES